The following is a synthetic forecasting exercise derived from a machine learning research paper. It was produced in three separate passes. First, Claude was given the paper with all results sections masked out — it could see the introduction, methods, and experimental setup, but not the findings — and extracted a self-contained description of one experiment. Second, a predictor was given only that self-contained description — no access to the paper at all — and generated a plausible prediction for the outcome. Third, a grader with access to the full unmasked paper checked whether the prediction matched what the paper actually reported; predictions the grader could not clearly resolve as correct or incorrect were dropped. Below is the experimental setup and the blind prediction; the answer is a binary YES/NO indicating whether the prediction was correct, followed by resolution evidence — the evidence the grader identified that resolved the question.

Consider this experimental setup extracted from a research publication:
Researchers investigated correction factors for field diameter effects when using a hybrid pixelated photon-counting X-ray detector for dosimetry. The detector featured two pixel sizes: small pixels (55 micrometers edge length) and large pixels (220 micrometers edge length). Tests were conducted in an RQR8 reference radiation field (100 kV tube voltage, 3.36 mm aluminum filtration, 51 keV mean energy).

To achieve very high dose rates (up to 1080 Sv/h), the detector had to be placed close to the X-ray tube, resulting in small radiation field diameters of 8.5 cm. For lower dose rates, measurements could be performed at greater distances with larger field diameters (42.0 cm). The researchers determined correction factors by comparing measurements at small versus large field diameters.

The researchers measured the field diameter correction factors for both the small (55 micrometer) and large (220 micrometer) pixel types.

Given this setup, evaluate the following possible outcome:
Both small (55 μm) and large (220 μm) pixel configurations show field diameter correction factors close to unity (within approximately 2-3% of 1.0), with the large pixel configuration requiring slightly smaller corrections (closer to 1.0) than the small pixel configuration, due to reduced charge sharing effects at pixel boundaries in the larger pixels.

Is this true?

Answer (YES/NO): NO